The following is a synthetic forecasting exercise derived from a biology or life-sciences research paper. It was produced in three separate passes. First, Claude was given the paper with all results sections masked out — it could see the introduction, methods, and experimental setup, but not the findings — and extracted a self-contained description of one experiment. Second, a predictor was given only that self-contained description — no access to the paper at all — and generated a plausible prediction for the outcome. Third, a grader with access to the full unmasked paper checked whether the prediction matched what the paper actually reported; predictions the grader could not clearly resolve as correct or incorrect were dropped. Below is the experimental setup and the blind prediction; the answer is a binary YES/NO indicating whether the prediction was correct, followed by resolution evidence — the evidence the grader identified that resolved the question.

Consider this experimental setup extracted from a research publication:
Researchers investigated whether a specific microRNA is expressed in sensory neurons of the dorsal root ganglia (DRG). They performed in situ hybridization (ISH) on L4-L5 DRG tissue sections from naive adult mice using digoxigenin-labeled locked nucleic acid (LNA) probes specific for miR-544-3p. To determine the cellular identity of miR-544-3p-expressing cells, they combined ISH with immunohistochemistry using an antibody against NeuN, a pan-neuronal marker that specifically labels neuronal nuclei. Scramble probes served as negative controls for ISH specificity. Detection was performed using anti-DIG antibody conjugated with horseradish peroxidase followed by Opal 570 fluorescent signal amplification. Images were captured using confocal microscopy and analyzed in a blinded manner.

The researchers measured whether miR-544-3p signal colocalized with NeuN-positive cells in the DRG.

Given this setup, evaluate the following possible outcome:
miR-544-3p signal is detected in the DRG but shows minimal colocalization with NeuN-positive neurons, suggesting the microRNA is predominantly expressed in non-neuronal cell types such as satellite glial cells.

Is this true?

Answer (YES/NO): NO